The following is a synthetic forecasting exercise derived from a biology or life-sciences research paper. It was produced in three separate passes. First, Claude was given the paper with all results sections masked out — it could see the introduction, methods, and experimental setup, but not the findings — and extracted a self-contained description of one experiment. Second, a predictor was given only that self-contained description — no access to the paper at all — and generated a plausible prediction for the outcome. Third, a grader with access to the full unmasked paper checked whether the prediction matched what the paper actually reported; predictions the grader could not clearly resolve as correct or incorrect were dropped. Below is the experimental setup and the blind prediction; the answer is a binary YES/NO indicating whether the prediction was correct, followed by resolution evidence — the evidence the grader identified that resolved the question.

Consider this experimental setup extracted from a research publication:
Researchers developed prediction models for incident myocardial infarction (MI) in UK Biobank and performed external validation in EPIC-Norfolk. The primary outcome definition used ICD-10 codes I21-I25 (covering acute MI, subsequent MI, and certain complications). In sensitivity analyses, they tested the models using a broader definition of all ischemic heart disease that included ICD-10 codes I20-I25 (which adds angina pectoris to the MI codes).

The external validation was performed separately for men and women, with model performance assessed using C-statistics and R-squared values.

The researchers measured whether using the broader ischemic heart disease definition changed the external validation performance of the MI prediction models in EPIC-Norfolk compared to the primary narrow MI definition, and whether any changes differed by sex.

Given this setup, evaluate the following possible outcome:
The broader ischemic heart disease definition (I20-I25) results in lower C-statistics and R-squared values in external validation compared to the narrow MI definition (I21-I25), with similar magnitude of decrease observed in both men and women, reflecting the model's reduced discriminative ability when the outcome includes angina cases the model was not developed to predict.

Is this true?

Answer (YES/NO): NO